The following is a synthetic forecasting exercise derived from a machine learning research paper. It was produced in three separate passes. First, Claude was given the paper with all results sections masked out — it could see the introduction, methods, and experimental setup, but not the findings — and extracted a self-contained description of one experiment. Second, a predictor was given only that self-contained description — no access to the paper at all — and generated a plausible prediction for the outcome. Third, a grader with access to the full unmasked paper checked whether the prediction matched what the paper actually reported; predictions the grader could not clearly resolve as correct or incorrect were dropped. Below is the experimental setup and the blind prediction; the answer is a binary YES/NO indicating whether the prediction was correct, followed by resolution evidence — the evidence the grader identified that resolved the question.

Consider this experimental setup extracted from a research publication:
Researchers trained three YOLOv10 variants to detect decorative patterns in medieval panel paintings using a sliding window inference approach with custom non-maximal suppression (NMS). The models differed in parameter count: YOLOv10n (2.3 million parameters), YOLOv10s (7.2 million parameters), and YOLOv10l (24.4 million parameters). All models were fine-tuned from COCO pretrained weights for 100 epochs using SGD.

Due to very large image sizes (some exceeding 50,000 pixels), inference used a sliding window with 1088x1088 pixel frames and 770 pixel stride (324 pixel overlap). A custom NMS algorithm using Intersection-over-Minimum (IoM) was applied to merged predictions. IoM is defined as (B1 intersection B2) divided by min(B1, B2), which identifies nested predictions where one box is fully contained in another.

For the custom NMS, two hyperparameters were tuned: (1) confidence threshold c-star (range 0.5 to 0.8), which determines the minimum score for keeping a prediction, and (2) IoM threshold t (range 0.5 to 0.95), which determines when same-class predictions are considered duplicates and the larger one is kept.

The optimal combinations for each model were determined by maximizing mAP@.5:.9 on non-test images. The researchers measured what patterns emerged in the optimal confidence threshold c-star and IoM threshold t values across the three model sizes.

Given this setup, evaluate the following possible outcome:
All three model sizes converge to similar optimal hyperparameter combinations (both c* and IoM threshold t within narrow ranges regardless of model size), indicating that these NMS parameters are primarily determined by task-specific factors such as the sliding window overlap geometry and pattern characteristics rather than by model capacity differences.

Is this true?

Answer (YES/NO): NO